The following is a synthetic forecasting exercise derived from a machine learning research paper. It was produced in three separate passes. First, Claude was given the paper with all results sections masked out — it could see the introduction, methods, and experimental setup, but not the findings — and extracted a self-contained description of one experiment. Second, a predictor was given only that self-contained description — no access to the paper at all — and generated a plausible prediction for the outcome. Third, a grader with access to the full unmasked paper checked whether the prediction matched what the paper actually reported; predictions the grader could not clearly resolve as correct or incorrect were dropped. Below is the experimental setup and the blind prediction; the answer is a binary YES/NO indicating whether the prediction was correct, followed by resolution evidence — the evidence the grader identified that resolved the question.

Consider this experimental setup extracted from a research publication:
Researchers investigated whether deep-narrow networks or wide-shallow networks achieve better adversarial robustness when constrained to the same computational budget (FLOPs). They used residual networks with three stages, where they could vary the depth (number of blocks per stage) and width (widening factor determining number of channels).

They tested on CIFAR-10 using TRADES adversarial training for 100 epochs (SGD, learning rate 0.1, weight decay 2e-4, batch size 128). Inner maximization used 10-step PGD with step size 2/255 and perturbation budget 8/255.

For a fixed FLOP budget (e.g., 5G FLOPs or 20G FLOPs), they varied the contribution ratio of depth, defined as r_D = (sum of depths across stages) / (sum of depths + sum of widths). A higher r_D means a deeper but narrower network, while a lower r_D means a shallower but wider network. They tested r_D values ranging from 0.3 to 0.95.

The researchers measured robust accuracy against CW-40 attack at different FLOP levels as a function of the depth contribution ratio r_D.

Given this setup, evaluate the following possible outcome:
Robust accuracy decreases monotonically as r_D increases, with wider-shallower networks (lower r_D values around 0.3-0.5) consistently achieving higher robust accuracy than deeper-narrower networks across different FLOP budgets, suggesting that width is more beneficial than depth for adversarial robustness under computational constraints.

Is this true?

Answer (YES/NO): NO